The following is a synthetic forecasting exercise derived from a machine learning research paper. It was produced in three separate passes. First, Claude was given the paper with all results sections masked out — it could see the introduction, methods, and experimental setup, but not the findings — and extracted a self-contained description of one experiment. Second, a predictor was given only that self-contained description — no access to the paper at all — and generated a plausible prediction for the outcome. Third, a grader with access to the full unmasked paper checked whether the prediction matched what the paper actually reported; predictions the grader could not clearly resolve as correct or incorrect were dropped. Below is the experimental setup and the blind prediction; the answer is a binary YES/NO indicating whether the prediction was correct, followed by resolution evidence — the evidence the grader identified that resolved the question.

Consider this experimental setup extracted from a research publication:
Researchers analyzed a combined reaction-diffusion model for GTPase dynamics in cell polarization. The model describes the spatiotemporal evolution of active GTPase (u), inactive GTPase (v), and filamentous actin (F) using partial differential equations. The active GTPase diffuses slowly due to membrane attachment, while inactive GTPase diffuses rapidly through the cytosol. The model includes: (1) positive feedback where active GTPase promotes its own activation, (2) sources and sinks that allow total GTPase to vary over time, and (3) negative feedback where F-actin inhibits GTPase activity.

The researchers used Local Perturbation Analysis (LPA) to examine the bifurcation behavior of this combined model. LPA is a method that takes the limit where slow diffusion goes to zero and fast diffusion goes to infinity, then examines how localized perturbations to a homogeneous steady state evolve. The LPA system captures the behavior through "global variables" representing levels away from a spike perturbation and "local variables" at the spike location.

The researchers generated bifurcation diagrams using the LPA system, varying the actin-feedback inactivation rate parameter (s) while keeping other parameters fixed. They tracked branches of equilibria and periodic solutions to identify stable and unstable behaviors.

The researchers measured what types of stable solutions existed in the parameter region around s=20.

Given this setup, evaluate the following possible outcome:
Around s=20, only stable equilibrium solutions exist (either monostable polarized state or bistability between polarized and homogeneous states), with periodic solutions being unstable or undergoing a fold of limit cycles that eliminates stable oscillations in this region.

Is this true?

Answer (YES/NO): NO